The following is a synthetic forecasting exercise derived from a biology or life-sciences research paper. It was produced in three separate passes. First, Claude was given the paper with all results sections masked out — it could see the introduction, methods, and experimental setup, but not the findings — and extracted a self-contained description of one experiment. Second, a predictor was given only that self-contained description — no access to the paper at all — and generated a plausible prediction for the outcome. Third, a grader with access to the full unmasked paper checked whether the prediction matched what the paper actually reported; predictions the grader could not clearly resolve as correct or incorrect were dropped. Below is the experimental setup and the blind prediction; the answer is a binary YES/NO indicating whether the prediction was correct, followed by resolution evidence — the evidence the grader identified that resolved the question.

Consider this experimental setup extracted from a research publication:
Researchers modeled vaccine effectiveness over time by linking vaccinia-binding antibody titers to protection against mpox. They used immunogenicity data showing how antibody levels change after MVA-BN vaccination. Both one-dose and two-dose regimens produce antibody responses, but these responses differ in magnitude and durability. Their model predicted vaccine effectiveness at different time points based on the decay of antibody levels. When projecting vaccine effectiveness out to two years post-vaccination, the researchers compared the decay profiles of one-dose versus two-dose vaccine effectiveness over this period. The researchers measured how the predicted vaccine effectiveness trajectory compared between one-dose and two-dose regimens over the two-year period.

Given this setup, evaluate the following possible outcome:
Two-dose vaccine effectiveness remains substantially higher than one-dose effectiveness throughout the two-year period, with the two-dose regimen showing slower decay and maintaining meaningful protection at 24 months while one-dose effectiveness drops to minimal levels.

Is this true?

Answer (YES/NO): NO